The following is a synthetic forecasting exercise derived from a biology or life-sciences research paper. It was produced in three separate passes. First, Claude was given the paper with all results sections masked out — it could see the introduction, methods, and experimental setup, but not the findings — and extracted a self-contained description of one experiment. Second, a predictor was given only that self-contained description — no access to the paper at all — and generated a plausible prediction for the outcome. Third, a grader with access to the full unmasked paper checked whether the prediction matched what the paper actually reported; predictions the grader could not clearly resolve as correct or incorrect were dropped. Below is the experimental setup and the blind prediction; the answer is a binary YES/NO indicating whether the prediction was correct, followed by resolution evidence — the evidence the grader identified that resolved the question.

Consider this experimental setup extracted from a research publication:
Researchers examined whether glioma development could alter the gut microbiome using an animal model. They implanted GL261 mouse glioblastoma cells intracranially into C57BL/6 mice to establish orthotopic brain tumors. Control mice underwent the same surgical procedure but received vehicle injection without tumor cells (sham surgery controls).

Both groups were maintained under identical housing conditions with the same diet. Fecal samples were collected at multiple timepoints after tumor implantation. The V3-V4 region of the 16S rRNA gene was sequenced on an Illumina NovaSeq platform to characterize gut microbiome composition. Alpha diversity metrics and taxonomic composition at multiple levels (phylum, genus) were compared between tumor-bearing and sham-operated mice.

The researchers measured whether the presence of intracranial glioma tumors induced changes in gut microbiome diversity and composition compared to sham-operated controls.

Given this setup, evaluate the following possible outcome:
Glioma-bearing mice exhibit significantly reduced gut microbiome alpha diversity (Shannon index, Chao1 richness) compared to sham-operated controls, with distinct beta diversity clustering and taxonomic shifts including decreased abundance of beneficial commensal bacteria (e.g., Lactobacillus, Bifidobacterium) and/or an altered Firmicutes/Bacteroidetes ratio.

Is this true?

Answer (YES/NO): NO